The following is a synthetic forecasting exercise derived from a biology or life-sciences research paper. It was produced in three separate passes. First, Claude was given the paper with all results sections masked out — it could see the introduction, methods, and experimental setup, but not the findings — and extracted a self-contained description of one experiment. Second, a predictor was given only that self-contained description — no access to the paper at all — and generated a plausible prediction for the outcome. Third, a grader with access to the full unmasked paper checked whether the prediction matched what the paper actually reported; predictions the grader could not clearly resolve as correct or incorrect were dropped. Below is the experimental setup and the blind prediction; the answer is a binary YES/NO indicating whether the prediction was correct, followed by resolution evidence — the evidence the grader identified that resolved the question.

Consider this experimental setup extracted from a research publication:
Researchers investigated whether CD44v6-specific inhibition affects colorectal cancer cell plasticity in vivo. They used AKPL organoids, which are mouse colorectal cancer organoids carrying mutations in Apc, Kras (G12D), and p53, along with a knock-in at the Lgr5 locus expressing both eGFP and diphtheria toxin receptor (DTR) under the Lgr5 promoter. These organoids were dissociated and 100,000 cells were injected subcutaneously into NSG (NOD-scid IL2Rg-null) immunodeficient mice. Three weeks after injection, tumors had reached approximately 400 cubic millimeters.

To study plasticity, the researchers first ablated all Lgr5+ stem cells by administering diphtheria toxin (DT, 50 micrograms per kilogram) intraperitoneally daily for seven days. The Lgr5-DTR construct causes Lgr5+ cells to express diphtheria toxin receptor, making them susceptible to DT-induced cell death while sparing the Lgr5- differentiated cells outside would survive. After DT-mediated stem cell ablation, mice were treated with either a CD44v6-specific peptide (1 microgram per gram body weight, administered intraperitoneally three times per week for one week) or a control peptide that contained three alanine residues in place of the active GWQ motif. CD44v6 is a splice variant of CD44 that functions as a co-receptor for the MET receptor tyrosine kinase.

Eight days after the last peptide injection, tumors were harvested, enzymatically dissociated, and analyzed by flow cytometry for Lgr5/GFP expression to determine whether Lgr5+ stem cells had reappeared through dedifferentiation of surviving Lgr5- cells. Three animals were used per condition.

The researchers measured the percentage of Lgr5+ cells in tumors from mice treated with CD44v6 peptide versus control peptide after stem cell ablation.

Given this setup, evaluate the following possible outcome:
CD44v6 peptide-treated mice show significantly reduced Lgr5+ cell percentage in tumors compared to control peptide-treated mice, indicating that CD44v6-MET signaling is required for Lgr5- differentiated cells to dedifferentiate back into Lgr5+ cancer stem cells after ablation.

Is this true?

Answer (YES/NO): YES